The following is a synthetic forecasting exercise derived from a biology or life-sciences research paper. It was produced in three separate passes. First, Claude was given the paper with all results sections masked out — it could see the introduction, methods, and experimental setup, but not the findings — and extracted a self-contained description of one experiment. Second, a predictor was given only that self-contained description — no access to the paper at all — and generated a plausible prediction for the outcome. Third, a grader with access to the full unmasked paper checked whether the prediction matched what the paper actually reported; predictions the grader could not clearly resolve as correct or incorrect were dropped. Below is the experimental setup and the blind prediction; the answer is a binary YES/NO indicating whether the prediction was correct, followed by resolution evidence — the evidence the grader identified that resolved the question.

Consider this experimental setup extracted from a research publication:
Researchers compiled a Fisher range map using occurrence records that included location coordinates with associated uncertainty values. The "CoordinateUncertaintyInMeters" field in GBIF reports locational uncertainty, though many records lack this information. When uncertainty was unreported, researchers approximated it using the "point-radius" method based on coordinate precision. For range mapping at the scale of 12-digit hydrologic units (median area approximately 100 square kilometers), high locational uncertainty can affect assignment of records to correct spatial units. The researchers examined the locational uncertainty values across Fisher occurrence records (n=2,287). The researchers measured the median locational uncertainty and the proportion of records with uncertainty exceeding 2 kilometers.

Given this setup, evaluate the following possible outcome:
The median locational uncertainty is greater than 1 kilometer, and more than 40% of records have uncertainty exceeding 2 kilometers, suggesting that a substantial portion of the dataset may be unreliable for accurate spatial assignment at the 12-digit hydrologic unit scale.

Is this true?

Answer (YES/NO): NO